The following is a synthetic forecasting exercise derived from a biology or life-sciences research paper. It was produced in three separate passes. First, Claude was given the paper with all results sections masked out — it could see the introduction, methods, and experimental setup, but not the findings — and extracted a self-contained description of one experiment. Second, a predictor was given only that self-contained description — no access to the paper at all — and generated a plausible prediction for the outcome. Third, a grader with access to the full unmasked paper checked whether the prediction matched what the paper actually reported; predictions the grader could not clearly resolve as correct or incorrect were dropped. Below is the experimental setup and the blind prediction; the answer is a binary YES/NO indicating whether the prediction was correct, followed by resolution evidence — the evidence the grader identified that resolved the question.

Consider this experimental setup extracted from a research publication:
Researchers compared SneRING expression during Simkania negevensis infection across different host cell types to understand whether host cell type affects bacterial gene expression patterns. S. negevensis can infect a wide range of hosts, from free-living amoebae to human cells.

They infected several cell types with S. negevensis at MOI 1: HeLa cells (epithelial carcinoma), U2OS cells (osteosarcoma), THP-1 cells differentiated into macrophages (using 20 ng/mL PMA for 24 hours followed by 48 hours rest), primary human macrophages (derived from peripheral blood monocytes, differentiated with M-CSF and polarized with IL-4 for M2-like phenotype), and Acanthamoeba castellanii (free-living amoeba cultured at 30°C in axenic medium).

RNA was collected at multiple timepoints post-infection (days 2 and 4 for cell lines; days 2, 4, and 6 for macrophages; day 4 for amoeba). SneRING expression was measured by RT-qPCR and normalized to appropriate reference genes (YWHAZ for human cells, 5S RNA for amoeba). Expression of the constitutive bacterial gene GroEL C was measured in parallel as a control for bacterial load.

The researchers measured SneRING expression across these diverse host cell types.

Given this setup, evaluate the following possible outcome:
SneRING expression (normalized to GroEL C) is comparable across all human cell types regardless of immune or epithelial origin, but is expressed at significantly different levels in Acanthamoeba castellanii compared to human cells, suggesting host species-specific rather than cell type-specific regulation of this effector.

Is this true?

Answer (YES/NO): NO